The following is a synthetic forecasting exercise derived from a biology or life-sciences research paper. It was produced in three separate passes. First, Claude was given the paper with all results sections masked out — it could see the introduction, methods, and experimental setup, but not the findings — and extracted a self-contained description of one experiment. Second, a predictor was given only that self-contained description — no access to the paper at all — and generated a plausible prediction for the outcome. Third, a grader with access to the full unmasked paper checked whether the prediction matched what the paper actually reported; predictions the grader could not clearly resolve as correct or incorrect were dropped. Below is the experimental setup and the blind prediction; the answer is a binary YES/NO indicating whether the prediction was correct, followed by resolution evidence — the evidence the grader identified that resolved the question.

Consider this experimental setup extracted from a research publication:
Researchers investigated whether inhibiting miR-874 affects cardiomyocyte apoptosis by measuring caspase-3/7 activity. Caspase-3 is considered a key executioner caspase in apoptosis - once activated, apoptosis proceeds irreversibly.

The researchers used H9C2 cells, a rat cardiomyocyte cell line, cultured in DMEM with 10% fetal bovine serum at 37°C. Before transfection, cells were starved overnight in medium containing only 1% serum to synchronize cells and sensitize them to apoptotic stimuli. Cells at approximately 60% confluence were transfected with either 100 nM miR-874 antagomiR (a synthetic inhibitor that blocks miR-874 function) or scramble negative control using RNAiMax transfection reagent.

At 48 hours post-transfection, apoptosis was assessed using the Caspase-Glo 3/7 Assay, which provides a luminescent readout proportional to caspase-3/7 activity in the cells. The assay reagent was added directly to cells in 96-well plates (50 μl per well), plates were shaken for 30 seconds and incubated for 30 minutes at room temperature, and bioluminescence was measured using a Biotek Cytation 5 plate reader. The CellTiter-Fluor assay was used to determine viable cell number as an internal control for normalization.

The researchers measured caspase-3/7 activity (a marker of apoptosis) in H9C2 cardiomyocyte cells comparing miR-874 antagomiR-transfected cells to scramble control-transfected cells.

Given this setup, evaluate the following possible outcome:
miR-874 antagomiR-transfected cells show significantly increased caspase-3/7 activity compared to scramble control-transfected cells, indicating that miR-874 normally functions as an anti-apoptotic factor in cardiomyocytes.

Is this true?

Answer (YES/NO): NO